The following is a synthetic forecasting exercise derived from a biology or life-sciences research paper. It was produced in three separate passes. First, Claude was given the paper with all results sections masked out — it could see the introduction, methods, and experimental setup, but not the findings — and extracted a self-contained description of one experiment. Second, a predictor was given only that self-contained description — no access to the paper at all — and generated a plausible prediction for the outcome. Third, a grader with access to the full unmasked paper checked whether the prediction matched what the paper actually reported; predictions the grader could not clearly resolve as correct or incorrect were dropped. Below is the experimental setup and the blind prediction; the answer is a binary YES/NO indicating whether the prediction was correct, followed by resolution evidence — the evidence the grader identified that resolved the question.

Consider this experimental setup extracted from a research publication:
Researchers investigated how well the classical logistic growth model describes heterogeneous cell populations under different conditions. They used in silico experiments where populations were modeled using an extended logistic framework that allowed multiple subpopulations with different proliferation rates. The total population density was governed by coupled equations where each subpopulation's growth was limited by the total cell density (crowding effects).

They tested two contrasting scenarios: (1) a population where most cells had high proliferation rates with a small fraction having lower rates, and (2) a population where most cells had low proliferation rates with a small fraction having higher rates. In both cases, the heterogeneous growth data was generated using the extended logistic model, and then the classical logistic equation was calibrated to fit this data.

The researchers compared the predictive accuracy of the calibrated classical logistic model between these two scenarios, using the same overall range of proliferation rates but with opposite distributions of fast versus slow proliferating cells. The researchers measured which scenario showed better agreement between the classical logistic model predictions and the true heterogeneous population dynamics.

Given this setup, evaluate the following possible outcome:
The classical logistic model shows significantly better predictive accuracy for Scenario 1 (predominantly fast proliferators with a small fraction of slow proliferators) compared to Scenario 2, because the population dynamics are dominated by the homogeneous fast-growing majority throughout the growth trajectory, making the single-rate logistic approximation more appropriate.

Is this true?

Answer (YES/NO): YES